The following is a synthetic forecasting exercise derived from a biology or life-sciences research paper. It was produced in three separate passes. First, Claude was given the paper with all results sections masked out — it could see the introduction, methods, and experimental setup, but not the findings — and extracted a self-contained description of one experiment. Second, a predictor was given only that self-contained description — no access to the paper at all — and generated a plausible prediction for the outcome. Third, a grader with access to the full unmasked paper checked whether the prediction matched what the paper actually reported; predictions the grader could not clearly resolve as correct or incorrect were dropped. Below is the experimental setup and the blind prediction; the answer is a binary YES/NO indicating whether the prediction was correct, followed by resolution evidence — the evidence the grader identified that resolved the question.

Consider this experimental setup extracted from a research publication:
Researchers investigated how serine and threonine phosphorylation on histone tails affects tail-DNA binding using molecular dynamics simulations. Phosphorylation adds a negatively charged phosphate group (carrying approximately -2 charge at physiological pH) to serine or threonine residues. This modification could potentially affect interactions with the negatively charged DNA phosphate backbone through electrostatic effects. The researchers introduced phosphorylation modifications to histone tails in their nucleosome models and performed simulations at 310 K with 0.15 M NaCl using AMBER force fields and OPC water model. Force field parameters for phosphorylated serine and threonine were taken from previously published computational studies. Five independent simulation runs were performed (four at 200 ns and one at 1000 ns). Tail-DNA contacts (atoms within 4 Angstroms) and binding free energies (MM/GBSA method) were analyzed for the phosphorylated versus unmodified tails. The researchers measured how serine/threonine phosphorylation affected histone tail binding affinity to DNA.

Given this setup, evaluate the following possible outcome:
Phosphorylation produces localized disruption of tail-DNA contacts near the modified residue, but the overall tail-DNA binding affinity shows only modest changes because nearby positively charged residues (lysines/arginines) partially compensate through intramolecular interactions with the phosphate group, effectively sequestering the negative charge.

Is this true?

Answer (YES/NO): NO